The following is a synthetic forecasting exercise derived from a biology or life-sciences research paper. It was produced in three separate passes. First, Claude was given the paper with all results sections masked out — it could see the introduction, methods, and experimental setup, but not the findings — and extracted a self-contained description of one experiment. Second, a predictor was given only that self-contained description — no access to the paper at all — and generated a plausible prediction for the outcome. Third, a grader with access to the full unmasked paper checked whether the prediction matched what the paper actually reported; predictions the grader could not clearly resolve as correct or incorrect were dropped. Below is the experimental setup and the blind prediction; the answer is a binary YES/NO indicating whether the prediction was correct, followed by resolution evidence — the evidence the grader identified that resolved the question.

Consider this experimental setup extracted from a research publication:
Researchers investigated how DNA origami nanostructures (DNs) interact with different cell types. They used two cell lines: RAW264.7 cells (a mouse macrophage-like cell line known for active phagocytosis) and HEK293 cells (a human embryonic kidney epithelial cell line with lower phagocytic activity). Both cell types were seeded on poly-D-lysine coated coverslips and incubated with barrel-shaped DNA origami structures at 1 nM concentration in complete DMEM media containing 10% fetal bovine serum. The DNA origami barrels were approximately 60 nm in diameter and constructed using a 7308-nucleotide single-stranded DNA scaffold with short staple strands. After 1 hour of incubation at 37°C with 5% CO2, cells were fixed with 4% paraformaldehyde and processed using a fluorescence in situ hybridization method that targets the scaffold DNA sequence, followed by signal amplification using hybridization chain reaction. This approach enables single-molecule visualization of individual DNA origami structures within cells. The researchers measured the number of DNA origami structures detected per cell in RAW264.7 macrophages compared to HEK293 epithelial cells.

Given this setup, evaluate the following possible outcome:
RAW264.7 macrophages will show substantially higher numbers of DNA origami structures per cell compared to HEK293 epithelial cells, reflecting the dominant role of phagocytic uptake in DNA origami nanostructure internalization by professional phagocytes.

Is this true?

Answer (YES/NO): YES